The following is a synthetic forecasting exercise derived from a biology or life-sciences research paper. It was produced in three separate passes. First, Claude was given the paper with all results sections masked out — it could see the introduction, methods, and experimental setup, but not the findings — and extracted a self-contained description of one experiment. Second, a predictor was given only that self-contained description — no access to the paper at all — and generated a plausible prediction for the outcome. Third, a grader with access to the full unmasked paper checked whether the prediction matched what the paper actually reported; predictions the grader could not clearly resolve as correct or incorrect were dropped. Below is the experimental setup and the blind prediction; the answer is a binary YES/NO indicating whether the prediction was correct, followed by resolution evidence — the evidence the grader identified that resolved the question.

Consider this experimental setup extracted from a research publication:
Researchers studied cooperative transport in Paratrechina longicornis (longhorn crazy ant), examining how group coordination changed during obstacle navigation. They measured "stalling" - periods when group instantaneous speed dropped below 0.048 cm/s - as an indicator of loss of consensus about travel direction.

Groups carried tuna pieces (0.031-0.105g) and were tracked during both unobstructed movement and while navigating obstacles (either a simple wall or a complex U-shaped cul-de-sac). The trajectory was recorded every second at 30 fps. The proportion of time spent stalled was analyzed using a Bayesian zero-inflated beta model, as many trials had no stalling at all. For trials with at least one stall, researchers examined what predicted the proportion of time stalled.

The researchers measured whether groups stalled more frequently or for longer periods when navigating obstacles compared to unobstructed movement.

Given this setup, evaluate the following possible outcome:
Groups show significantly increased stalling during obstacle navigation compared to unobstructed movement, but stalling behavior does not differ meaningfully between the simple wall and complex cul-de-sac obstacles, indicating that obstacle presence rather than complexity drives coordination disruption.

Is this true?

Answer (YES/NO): NO